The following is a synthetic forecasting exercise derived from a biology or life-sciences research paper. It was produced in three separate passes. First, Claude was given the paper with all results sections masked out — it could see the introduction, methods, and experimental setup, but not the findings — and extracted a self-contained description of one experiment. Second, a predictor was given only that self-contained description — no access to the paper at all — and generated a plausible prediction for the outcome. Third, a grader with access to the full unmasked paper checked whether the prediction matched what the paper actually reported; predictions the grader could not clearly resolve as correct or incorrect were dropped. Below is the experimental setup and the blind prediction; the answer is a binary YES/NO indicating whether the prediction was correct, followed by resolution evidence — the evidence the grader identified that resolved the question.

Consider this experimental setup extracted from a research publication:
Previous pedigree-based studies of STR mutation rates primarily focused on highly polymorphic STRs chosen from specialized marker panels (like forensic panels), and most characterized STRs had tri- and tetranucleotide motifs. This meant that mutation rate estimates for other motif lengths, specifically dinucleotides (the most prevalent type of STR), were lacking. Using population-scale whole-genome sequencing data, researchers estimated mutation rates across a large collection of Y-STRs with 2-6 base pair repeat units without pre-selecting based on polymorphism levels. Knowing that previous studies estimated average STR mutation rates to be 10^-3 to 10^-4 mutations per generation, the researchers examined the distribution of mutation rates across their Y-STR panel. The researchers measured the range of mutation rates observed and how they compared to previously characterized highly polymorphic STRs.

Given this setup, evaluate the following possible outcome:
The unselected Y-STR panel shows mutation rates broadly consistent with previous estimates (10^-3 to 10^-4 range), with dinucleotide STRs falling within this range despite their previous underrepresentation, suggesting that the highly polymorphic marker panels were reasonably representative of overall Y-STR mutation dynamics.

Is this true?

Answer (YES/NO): NO